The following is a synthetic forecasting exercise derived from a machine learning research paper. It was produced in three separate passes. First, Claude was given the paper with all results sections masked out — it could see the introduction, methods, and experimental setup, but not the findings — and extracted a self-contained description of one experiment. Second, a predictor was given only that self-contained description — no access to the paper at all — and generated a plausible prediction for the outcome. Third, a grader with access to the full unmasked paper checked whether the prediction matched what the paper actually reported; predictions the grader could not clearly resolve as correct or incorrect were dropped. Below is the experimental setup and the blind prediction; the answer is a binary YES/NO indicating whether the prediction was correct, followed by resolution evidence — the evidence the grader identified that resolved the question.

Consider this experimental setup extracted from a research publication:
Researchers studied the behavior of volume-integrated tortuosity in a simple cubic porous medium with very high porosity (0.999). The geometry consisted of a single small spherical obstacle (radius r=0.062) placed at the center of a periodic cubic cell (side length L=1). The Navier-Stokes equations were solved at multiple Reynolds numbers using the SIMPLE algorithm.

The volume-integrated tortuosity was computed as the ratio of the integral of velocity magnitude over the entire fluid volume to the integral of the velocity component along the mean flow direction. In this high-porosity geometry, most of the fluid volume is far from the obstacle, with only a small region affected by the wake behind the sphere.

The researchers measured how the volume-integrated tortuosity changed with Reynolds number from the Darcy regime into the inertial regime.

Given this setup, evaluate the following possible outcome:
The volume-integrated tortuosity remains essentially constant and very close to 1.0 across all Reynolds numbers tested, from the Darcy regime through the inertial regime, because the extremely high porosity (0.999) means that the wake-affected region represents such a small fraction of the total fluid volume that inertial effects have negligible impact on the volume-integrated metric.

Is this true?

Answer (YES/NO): NO